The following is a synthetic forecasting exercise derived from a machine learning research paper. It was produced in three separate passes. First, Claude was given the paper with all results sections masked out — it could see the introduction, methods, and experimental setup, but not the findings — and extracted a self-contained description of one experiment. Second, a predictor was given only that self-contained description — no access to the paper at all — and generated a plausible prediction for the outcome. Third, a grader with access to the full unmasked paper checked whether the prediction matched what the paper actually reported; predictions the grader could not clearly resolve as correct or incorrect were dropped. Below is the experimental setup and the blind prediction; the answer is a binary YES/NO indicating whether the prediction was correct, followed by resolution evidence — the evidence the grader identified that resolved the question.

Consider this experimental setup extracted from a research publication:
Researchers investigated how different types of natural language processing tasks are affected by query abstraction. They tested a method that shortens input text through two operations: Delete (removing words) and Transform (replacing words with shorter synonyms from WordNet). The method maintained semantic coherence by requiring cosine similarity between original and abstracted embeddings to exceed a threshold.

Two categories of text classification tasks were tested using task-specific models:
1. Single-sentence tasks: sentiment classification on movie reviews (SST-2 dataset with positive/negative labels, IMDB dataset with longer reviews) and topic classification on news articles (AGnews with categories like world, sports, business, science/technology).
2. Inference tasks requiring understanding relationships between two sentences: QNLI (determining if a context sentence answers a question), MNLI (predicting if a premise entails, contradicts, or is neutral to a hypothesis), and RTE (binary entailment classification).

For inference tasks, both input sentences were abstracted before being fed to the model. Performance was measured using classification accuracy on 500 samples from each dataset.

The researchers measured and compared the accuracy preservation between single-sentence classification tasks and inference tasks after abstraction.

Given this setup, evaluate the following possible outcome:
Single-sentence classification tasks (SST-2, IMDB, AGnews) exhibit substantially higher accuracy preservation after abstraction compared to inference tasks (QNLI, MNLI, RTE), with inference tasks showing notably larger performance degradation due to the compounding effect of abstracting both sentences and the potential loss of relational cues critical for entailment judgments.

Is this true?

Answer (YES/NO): NO